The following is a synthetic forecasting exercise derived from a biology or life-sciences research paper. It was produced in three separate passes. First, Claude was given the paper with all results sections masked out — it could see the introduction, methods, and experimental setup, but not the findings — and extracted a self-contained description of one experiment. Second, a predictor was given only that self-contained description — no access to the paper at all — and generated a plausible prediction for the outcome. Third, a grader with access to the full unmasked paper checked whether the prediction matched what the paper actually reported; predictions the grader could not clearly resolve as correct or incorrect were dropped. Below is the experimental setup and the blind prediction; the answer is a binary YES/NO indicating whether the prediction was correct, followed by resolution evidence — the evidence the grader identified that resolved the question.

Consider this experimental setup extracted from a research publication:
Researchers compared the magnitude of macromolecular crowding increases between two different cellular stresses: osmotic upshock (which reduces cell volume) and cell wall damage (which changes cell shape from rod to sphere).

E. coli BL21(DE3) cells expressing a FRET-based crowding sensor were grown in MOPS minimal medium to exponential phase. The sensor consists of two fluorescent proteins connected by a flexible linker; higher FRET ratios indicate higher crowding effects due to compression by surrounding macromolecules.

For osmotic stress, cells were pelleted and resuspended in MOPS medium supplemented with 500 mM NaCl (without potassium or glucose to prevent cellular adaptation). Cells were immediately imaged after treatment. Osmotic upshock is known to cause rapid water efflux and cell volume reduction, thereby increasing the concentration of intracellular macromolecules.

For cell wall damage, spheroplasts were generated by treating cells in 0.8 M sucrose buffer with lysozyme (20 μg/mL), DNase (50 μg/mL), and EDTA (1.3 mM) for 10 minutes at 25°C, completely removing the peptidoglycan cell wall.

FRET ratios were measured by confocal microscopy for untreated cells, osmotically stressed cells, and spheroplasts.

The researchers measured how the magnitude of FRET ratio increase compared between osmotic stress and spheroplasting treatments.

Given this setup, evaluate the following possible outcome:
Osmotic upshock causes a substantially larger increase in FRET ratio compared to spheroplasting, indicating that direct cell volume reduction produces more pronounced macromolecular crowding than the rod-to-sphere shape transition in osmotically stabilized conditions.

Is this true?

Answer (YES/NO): NO